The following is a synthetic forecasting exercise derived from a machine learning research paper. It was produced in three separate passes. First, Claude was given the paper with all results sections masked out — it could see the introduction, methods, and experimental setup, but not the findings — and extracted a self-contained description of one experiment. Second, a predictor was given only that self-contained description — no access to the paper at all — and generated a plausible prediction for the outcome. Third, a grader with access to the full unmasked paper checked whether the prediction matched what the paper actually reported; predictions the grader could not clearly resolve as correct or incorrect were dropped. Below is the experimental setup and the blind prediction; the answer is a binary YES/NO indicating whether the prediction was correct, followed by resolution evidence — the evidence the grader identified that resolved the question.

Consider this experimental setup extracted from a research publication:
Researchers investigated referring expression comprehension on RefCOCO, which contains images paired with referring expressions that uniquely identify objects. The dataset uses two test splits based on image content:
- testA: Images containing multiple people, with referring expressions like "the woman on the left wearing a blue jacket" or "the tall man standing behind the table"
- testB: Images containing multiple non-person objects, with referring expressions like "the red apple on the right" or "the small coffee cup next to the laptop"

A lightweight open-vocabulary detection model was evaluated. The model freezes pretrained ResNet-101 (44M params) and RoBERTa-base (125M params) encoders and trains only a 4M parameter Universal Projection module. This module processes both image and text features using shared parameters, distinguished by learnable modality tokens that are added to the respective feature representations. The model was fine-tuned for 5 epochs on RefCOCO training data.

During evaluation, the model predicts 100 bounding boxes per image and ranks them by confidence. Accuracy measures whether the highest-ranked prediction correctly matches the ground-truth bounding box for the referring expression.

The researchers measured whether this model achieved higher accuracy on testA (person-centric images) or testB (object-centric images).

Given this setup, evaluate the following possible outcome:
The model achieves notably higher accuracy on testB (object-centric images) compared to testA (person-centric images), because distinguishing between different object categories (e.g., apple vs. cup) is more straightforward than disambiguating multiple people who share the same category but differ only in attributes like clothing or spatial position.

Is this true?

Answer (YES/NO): NO